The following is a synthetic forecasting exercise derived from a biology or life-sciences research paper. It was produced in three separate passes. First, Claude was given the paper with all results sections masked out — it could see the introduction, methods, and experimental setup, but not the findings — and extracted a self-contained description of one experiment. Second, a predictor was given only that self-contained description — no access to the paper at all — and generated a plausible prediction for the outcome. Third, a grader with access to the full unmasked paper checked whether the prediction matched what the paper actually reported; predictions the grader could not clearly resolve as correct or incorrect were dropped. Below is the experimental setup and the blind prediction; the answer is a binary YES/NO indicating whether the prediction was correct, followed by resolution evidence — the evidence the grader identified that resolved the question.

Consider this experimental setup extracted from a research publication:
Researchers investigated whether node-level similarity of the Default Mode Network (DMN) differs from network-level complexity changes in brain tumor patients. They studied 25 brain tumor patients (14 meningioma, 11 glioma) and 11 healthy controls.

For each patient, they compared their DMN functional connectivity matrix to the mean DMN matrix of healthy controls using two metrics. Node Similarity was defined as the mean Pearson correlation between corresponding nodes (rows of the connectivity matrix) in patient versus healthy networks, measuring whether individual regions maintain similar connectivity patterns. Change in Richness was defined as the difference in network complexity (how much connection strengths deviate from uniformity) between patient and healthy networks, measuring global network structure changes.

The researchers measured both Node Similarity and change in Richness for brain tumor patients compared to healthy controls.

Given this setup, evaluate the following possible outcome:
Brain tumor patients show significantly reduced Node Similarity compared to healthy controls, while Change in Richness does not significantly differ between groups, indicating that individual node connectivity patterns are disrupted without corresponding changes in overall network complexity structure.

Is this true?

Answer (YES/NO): NO